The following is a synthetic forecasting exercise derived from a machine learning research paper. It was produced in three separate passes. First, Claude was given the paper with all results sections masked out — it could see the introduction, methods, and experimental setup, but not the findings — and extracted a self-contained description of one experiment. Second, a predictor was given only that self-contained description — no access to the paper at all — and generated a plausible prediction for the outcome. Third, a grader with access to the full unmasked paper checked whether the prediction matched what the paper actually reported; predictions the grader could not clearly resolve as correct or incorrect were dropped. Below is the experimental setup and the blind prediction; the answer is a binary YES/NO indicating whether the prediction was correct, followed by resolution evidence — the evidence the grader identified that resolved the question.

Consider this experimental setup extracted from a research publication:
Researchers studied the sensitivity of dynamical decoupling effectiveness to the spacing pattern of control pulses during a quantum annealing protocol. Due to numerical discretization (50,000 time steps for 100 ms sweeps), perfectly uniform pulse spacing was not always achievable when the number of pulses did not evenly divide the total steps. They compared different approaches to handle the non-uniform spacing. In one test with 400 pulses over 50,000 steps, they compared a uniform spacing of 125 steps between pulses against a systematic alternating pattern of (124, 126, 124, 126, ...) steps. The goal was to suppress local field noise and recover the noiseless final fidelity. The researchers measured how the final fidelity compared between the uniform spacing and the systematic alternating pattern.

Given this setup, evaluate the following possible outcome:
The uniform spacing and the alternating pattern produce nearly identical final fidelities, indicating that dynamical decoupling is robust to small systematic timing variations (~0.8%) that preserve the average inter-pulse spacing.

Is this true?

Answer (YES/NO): NO